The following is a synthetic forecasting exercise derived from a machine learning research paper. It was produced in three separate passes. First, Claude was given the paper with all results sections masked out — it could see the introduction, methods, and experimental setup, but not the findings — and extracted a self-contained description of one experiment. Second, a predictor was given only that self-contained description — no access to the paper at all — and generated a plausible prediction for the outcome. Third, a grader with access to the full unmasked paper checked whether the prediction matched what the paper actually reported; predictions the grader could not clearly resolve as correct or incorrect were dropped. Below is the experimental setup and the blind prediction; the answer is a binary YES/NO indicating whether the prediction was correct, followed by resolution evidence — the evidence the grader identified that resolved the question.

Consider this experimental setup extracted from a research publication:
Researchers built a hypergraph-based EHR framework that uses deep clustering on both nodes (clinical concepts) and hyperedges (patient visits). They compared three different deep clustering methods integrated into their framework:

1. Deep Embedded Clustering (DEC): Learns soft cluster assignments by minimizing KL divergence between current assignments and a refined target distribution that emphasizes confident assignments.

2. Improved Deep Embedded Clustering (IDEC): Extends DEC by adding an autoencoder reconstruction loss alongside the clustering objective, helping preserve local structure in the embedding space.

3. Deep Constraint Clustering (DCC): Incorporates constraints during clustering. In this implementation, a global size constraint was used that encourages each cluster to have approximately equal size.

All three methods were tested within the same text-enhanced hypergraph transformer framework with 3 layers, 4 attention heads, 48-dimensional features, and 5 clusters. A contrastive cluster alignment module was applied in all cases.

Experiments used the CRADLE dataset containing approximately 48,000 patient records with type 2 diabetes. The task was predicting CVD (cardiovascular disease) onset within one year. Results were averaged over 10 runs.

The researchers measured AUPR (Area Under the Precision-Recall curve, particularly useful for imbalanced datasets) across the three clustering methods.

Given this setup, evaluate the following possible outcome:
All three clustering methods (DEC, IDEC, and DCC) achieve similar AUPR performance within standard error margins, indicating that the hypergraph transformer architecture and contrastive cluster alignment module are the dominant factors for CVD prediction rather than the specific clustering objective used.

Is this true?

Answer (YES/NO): NO